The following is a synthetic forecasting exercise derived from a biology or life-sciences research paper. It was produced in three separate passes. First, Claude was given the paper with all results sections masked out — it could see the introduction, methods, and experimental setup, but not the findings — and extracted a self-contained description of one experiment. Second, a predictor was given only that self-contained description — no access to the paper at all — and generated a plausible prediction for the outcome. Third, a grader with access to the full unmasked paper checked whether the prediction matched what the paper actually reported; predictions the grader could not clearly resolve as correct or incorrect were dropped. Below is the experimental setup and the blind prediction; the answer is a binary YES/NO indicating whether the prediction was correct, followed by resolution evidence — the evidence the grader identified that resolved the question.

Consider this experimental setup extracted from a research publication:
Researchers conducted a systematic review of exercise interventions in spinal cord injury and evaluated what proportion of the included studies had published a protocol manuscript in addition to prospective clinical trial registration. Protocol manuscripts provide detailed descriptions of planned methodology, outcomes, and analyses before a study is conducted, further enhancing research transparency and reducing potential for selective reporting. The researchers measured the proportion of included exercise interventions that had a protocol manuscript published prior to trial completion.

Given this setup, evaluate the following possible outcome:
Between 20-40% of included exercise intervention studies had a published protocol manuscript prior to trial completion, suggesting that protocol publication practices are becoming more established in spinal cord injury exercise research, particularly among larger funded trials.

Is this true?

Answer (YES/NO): NO